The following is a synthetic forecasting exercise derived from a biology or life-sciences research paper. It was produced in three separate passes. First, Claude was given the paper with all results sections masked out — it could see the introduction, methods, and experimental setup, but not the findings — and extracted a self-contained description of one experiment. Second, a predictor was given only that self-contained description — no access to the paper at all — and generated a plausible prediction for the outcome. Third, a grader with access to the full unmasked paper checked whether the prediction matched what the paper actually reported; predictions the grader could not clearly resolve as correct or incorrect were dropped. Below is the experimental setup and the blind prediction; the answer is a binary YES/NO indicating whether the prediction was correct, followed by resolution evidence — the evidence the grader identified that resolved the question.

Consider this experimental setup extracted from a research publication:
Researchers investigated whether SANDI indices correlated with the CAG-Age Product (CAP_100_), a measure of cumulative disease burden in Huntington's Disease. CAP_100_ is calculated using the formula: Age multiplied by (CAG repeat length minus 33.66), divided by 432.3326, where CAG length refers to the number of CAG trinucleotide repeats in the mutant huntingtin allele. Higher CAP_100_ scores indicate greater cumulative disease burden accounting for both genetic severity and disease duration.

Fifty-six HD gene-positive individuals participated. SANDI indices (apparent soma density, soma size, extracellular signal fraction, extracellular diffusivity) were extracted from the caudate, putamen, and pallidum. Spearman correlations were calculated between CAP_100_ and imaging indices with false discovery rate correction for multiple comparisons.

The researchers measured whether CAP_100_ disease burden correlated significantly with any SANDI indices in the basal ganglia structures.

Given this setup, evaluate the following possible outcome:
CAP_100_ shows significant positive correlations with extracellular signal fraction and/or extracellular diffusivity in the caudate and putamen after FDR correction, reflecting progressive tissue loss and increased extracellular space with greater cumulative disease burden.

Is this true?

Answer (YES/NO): YES